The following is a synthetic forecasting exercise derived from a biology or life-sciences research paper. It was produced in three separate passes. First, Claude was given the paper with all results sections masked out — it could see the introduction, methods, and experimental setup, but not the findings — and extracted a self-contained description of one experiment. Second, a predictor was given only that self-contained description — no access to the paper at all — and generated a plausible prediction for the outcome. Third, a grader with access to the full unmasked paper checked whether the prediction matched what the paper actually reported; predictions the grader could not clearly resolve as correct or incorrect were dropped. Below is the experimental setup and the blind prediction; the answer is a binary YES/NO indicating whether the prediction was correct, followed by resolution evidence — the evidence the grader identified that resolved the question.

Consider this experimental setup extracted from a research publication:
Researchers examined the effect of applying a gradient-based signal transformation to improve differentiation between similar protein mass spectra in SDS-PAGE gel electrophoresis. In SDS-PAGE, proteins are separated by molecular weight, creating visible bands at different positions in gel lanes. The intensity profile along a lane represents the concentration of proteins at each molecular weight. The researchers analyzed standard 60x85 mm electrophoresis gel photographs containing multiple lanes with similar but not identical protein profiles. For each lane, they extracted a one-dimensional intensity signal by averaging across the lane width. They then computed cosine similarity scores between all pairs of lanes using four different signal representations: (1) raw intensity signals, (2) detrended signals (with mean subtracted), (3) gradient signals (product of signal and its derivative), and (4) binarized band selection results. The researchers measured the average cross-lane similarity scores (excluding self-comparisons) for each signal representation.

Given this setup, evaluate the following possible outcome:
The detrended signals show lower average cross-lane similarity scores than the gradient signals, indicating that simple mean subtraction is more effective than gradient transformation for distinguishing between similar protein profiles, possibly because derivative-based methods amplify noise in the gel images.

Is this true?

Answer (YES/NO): NO